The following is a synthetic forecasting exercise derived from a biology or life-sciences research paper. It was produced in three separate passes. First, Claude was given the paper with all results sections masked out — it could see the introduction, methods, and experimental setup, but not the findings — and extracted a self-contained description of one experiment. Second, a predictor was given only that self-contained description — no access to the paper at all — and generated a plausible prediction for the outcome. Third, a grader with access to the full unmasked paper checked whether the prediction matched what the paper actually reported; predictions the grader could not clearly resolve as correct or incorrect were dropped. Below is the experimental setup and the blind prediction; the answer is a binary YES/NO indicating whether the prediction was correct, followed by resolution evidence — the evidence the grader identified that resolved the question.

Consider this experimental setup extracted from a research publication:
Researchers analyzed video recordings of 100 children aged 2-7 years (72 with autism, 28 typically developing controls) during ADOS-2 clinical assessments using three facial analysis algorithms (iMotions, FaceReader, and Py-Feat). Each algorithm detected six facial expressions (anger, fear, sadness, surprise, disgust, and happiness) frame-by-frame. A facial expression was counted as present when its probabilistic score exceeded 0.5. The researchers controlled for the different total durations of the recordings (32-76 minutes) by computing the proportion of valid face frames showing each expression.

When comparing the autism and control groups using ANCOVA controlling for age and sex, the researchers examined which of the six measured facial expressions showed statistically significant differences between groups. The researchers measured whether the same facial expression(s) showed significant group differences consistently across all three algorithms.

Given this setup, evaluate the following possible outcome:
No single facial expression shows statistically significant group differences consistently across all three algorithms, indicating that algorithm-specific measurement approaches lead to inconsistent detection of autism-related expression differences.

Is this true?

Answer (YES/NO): NO